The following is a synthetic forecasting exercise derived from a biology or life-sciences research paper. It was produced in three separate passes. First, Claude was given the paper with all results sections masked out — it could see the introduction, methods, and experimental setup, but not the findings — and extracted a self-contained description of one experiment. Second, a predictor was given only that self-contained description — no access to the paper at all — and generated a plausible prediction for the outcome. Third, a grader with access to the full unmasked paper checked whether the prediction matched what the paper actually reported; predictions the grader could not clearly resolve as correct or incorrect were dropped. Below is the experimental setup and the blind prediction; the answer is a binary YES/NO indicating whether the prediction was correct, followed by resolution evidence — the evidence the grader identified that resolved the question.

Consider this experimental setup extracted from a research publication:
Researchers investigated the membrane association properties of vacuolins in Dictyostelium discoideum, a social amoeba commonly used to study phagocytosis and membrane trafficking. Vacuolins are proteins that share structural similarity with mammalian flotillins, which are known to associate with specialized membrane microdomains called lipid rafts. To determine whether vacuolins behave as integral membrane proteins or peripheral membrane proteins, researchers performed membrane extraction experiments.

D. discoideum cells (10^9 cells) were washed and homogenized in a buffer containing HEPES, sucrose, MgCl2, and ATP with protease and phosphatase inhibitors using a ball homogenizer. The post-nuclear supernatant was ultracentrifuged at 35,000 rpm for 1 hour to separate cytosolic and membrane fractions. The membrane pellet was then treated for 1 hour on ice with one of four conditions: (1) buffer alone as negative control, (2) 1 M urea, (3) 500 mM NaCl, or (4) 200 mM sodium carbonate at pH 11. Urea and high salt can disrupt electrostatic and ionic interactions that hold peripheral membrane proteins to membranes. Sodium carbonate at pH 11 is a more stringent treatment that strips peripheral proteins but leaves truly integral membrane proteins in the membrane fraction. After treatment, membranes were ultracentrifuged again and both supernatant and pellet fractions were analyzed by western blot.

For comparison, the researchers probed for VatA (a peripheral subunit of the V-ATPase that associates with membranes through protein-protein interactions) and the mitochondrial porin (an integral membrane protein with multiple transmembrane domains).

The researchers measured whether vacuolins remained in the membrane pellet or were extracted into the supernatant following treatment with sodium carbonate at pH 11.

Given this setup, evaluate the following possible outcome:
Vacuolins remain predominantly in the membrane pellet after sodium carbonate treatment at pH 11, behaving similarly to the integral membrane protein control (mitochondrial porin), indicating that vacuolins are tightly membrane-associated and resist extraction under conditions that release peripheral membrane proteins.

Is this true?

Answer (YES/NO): NO